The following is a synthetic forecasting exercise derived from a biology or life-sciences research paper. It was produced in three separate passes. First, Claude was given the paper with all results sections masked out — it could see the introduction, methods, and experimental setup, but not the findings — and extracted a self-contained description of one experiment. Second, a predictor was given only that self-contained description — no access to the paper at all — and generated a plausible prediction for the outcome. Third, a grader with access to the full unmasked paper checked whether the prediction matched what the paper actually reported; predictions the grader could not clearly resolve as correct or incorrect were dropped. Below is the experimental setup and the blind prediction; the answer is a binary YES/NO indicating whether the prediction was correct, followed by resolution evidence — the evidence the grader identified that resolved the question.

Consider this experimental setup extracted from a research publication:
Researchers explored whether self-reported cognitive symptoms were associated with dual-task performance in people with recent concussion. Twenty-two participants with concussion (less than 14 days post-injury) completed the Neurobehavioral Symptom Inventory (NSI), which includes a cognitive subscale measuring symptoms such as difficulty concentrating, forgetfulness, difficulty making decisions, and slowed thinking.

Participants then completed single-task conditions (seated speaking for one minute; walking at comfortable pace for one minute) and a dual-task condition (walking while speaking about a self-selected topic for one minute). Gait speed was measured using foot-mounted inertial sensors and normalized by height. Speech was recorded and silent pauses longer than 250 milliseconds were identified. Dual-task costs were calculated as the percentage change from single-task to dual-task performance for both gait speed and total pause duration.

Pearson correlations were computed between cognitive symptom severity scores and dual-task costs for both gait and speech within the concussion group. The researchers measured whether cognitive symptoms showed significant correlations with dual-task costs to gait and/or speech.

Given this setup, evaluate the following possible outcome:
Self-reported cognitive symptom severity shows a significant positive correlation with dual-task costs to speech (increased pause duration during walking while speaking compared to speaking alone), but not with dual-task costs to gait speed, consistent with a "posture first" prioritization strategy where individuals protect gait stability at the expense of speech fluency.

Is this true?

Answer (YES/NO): NO